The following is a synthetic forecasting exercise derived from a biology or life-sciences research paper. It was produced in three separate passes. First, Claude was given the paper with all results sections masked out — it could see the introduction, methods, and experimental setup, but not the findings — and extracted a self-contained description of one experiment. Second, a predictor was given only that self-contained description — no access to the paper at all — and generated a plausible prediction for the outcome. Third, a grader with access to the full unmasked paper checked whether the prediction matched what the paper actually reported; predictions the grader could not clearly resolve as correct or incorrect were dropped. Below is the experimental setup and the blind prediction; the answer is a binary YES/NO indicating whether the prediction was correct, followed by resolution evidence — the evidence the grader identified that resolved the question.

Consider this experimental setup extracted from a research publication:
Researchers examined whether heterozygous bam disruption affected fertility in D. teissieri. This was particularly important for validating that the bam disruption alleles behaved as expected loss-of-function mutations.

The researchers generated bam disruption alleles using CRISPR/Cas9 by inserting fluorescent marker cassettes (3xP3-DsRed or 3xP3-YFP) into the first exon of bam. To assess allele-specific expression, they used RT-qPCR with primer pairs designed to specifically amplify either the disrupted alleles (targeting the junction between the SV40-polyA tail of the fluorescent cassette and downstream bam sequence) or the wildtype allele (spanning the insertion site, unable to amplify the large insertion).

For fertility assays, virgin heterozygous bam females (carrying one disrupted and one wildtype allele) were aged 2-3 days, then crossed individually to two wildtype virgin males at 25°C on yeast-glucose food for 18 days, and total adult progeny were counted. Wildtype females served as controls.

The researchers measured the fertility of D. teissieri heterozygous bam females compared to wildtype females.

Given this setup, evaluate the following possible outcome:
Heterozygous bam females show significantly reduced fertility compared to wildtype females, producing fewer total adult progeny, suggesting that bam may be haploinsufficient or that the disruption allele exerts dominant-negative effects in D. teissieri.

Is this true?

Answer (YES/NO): NO